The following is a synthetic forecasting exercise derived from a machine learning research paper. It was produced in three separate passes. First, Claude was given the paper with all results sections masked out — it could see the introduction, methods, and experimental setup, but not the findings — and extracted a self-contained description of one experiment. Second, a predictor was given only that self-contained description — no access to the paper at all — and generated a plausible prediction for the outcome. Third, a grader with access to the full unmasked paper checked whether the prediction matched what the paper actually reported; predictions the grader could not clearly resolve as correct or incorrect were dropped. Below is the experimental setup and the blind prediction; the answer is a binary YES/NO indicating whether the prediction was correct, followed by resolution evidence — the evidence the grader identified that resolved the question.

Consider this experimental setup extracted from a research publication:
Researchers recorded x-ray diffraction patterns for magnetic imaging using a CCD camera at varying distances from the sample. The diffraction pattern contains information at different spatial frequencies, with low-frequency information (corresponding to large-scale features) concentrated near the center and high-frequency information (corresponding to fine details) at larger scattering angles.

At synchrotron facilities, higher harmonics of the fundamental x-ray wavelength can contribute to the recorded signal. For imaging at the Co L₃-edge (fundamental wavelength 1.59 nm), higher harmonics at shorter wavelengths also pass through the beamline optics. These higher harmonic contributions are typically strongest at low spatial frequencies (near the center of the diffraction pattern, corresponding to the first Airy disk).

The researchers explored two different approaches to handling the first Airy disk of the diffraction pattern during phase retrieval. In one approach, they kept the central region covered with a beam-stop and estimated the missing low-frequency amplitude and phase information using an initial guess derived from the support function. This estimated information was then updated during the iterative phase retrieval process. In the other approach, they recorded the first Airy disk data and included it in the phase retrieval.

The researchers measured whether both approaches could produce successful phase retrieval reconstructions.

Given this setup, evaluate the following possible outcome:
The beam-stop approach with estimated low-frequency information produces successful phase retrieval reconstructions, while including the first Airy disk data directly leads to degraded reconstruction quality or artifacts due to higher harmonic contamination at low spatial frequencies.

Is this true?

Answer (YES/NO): NO